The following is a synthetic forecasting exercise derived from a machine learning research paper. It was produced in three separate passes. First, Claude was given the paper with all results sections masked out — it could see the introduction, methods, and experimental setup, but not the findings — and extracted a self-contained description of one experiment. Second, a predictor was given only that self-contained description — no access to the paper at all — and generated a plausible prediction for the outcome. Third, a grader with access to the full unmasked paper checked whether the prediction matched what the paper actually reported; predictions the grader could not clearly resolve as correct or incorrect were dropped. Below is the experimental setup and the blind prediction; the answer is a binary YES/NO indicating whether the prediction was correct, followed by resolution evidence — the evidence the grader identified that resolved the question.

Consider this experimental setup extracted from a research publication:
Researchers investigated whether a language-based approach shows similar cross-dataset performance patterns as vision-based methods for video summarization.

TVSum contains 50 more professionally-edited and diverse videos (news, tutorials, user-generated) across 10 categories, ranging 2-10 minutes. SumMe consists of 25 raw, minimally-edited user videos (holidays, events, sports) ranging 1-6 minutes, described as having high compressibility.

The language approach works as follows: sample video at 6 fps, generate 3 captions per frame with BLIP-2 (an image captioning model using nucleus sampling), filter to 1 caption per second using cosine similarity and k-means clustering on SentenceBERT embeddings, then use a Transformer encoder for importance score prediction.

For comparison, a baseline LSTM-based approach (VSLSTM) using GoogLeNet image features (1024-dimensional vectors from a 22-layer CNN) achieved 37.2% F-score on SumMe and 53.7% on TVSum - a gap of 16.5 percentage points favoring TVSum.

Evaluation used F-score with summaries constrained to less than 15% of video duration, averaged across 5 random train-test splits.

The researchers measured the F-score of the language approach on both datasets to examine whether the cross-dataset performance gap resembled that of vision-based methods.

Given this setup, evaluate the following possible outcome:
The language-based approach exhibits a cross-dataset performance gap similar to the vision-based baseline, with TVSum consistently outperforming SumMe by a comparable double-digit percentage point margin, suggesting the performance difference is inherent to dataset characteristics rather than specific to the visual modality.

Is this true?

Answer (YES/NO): YES